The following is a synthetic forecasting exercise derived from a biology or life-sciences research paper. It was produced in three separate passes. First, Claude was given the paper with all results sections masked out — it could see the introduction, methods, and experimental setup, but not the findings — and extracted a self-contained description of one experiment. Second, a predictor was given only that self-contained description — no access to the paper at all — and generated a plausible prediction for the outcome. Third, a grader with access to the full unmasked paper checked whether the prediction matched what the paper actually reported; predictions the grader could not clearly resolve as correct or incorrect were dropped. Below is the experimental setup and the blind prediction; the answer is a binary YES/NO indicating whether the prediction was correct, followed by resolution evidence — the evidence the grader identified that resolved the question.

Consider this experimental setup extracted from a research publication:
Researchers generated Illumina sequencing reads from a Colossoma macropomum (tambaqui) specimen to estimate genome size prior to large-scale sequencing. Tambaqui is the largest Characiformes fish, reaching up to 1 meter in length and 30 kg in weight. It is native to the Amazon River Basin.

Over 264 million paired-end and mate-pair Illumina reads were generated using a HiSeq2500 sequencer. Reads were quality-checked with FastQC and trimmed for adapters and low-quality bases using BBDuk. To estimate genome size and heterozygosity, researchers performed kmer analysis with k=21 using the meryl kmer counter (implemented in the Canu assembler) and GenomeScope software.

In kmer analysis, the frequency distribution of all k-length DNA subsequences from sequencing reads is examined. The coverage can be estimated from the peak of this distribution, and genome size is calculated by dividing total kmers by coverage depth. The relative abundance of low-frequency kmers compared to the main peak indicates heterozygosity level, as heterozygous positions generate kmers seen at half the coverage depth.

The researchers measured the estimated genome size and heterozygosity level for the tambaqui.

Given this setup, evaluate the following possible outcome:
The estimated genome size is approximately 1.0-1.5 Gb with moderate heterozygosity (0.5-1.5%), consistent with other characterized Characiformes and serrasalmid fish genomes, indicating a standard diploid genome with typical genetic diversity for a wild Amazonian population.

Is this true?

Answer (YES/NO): YES